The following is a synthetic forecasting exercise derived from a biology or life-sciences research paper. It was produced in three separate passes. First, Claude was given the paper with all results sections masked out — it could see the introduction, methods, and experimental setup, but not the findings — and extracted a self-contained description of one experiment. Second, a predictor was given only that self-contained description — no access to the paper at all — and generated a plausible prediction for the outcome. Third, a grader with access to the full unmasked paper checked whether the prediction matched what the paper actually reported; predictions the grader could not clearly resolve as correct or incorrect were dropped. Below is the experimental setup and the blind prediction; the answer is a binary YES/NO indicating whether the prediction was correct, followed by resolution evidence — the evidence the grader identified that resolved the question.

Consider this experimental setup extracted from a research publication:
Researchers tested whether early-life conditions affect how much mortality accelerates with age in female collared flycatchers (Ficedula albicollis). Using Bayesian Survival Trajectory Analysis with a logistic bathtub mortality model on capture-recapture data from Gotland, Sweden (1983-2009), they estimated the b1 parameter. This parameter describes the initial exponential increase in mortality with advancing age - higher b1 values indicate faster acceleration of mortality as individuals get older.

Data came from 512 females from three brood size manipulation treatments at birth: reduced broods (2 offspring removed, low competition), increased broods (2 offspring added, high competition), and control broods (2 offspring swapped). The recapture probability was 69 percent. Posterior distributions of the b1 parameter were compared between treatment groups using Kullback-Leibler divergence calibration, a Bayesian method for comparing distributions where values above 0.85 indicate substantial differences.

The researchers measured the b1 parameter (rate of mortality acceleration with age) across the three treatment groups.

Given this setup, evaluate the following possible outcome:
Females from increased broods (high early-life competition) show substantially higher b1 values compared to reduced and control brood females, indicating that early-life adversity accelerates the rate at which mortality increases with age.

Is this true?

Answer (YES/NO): NO